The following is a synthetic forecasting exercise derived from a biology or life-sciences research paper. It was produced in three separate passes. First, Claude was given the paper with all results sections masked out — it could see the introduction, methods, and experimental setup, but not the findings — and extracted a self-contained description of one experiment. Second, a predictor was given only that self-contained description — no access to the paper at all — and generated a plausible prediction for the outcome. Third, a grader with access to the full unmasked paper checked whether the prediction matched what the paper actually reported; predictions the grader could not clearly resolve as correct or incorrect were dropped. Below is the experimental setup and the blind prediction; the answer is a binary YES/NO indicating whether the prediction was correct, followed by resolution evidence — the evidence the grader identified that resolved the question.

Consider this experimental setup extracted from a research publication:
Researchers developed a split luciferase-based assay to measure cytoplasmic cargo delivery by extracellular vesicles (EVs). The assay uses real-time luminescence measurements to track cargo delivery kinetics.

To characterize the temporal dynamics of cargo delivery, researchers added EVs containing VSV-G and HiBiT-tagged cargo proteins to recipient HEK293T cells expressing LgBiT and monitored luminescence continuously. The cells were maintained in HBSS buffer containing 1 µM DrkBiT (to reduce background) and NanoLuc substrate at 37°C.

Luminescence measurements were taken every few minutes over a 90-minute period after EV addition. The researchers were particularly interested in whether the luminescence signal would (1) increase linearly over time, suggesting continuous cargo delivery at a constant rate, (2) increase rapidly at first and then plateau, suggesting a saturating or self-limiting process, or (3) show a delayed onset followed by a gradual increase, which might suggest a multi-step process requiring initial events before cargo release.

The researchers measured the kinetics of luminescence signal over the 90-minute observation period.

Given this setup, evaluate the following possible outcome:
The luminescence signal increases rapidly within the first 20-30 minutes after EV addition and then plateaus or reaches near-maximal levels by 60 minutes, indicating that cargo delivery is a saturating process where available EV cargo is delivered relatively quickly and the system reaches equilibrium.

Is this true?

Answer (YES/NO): NO